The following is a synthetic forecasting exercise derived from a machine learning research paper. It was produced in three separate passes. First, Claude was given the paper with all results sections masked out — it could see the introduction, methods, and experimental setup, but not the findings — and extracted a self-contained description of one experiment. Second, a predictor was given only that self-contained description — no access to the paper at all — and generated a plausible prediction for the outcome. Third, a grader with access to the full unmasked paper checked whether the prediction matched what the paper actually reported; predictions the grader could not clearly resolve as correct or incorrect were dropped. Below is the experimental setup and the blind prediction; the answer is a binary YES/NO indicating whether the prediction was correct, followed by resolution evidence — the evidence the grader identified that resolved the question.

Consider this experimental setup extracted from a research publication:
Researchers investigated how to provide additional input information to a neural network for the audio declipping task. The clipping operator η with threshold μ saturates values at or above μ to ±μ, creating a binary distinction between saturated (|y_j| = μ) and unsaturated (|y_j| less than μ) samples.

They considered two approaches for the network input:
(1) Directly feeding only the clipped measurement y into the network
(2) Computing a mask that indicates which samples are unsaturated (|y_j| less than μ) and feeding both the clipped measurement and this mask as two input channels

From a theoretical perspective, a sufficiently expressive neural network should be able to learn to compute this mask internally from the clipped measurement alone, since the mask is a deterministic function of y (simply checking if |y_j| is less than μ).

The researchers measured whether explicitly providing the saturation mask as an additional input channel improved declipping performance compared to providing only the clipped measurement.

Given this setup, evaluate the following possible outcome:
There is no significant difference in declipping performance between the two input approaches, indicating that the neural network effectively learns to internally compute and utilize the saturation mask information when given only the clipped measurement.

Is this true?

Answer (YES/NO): NO